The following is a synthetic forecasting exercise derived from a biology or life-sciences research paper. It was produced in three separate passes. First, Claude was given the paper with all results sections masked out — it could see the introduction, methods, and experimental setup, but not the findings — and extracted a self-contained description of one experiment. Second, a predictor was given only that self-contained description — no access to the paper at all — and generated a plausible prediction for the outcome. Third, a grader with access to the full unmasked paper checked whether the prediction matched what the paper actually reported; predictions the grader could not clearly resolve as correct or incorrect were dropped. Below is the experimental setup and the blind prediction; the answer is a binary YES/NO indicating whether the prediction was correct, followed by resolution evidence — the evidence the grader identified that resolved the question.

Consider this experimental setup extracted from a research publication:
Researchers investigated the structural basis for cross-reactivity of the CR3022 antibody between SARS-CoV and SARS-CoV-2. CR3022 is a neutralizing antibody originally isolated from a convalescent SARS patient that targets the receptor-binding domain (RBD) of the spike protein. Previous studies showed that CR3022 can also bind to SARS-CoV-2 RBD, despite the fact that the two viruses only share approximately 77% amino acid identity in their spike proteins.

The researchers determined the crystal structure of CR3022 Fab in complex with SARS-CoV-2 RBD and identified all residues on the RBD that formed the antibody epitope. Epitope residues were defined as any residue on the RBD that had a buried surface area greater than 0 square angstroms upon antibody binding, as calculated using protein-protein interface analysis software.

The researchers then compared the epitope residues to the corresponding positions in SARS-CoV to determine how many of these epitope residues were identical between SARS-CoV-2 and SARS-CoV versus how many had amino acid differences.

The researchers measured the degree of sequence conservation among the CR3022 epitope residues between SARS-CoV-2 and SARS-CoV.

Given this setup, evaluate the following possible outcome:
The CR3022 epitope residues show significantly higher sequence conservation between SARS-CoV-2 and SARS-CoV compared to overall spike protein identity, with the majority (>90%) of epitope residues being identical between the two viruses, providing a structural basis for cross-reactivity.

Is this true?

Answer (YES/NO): NO